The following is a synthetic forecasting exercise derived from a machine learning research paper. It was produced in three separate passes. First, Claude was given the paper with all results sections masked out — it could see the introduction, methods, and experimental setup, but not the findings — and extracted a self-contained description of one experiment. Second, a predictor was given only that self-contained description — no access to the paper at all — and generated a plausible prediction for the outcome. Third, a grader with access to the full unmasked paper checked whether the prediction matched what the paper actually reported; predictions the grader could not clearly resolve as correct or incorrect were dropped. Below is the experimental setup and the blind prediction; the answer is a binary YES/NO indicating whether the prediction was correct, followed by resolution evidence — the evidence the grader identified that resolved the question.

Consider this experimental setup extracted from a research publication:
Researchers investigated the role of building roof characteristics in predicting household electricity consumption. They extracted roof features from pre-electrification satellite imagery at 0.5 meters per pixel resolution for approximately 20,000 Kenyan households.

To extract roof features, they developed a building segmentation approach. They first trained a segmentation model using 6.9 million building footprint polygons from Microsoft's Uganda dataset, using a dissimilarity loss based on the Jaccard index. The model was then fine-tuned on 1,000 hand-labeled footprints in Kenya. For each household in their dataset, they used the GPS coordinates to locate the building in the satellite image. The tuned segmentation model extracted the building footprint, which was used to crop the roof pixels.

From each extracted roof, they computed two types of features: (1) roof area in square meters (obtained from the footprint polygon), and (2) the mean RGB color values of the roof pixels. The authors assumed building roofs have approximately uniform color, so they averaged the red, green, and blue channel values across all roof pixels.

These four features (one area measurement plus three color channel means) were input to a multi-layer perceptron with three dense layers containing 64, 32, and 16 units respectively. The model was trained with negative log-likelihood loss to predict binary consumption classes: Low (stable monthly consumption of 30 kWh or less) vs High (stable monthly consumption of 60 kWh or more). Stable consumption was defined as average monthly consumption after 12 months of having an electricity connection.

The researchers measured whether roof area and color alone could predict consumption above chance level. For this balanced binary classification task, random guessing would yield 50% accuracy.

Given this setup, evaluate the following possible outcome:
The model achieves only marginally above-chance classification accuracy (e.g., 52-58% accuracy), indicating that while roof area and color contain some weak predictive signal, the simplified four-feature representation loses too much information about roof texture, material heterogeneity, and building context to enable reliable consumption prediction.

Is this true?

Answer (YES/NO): NO